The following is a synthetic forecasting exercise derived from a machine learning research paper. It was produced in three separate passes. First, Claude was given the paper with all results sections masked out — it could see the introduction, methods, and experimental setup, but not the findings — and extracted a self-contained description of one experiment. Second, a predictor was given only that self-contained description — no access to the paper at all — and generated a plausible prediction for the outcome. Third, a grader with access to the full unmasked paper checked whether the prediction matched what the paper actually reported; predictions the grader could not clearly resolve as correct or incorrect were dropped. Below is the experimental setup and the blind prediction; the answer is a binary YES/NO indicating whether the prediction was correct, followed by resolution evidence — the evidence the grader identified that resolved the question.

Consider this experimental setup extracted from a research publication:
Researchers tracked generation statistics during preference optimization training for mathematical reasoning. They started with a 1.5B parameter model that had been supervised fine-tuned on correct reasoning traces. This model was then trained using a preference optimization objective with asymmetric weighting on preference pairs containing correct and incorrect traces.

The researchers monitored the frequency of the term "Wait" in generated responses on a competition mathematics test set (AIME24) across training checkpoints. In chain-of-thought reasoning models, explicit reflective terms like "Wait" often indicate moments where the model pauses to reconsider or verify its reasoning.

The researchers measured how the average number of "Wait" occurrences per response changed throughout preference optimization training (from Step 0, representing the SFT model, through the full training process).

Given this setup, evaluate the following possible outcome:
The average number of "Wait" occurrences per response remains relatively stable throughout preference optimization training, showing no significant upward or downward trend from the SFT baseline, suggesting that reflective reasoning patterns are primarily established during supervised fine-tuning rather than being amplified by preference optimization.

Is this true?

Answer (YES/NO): NO